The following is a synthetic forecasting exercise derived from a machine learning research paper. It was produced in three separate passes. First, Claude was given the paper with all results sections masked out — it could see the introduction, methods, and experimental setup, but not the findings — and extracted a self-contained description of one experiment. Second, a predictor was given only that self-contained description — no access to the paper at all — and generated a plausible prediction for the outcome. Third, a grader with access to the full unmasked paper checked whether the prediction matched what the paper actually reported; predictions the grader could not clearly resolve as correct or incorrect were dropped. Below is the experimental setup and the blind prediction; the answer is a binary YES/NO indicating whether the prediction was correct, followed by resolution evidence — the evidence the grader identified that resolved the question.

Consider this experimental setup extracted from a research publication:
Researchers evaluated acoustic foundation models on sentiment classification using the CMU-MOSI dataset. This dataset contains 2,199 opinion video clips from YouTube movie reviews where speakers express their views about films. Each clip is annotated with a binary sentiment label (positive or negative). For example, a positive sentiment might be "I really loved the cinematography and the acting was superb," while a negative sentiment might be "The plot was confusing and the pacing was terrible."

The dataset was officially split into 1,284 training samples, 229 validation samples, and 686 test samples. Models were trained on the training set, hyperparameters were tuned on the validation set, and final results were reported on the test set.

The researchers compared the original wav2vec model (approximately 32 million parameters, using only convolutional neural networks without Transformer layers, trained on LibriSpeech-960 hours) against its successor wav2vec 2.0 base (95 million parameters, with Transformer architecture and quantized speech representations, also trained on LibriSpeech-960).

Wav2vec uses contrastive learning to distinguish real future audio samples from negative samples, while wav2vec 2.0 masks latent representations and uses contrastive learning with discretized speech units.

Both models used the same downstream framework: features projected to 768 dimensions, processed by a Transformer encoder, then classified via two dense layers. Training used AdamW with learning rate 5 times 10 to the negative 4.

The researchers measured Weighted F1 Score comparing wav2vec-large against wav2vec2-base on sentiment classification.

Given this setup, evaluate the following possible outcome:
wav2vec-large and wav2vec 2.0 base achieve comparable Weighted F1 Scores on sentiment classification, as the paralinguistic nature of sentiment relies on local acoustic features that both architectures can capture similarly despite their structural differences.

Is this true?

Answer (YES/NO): NO